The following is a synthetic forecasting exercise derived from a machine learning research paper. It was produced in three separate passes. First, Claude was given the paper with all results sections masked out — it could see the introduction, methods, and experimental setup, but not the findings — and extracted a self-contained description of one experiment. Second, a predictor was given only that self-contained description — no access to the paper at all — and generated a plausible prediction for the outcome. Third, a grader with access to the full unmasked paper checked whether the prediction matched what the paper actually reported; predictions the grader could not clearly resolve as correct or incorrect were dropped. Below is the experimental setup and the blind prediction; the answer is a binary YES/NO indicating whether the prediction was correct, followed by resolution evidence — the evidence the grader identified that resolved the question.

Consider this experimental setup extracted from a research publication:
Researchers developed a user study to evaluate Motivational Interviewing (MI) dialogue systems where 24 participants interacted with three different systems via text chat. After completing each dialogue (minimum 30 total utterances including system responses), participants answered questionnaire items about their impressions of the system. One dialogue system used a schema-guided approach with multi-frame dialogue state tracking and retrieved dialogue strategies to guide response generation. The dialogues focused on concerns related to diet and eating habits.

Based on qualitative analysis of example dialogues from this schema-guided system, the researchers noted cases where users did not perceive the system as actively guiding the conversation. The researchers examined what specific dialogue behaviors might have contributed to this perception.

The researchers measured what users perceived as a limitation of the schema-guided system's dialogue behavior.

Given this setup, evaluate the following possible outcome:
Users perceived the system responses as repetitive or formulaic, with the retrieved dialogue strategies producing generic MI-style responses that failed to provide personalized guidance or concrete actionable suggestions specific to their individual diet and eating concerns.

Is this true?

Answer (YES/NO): NO